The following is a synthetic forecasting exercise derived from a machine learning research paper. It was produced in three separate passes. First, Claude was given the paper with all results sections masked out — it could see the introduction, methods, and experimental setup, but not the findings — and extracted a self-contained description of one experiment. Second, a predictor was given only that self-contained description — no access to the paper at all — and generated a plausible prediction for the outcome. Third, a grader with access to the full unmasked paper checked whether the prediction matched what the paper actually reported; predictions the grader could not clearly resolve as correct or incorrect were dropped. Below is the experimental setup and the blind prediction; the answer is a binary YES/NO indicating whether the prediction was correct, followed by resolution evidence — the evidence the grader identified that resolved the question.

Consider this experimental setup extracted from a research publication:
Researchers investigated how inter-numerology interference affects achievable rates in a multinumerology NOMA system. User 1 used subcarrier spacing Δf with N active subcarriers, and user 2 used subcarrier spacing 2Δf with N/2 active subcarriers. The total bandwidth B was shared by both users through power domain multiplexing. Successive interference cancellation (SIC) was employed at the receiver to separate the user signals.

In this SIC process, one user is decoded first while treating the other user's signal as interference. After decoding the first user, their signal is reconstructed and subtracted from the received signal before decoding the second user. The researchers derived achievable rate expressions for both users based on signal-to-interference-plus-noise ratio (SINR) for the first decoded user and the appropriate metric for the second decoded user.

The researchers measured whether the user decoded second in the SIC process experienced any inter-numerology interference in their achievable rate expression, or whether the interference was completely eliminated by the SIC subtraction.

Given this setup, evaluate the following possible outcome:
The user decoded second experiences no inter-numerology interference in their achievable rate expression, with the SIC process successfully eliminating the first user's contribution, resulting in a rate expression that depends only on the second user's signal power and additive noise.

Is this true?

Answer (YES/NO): YES